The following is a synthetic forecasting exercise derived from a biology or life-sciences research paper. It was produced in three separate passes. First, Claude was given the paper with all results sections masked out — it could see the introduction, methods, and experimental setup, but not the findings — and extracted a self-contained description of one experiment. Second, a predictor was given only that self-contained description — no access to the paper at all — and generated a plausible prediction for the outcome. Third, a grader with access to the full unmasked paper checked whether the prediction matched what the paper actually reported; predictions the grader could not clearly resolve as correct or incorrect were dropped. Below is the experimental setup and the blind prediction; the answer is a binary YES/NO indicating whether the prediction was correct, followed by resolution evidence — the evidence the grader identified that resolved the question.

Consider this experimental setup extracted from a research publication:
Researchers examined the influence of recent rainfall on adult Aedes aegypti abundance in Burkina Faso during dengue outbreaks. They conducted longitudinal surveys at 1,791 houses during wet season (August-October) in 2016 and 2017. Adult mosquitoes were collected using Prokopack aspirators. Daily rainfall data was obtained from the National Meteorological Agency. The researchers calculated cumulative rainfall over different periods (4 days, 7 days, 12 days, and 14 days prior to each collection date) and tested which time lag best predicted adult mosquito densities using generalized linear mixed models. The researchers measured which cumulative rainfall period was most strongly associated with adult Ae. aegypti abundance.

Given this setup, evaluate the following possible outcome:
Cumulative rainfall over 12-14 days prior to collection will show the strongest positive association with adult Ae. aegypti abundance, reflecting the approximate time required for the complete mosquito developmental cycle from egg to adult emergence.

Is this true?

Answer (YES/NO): YES